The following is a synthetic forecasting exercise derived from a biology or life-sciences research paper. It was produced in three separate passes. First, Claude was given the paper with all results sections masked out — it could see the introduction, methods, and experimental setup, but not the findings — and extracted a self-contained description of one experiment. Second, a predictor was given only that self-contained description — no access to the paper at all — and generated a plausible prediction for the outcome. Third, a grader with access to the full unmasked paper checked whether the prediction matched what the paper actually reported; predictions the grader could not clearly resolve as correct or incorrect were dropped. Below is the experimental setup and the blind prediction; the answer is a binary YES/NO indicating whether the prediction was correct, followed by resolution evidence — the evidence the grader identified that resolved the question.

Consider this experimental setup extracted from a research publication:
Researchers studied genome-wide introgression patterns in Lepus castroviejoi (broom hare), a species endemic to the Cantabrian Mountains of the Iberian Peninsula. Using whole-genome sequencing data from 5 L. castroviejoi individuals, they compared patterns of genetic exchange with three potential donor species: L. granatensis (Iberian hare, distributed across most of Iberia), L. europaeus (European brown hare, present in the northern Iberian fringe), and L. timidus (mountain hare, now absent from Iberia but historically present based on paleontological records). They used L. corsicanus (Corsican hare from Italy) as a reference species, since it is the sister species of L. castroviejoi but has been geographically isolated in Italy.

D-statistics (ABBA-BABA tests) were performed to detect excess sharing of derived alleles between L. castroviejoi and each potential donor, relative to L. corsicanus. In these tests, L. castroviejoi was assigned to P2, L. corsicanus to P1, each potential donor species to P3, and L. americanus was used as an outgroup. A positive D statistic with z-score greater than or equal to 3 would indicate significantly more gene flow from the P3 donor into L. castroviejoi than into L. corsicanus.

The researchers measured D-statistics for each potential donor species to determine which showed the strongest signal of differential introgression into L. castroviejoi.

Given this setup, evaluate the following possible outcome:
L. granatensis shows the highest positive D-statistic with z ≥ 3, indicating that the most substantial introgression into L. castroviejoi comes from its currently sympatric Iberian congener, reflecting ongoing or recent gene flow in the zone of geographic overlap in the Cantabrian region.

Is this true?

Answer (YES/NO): YES